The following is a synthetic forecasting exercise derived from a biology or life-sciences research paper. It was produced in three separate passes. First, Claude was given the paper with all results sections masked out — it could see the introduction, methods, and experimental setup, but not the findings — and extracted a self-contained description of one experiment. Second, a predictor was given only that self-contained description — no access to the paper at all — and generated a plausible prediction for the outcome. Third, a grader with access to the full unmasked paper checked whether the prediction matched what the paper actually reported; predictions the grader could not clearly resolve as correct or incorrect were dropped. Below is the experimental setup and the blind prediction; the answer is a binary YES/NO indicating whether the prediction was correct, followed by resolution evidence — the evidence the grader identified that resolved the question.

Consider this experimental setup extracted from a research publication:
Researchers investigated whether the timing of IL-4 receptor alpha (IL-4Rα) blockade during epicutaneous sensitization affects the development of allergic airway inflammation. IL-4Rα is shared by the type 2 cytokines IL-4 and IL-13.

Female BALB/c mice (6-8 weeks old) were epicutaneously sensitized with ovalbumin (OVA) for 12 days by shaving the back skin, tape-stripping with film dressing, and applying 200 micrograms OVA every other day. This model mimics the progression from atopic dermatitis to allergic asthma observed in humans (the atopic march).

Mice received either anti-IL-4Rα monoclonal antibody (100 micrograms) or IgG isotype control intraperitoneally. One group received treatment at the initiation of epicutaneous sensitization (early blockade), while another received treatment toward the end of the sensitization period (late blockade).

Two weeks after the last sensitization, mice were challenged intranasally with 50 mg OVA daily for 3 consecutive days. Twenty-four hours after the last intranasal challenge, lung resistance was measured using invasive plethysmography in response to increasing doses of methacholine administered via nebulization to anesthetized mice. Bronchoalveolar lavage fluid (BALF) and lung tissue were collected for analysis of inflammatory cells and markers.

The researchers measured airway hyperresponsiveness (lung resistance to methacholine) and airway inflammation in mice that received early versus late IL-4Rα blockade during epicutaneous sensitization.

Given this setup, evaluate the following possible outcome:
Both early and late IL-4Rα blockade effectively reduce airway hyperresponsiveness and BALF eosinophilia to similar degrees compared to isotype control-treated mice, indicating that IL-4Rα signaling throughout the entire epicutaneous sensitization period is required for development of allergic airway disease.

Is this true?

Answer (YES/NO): NO